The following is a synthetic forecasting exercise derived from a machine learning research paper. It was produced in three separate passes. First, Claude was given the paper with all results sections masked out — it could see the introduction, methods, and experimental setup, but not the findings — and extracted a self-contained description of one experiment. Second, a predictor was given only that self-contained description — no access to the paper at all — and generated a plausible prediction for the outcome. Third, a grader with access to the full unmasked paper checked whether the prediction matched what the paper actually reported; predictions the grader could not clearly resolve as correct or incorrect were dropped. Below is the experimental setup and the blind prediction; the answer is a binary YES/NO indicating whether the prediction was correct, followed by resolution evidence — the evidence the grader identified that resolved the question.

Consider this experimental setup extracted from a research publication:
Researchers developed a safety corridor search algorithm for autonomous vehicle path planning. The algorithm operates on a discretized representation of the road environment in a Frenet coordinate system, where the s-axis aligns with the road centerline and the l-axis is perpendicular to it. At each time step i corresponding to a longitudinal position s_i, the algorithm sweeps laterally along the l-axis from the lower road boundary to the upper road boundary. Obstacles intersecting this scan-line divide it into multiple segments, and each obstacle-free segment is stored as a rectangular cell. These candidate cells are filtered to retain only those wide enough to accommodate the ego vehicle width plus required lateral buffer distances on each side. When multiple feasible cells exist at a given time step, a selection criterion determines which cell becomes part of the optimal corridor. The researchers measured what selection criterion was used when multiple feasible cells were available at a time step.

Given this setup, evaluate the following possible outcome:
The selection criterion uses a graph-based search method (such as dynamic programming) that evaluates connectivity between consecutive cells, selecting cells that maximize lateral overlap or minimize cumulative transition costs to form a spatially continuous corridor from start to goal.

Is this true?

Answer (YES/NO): NO